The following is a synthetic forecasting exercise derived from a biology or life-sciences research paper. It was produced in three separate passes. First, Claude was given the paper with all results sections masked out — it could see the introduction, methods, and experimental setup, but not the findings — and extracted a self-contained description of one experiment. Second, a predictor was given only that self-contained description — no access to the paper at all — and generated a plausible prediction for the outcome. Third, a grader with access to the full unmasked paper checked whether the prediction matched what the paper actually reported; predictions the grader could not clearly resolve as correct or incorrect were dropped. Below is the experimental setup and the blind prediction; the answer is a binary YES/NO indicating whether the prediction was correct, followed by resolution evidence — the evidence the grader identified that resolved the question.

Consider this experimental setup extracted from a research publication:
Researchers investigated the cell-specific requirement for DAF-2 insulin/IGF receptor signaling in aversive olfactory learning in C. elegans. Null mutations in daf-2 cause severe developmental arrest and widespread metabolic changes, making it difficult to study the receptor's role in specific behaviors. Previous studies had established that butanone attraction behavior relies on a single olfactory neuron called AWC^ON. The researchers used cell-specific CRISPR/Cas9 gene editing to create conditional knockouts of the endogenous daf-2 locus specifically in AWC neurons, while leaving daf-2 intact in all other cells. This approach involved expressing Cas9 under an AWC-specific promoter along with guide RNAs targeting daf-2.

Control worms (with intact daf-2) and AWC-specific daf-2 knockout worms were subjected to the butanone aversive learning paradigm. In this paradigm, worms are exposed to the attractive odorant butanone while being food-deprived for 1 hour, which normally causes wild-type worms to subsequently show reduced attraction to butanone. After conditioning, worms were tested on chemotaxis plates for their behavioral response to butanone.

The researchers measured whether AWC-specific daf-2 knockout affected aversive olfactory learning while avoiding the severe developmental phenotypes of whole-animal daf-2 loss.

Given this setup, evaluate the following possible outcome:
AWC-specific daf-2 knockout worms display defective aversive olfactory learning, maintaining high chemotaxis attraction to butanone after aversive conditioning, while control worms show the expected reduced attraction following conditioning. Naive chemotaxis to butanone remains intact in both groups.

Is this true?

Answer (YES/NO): NO